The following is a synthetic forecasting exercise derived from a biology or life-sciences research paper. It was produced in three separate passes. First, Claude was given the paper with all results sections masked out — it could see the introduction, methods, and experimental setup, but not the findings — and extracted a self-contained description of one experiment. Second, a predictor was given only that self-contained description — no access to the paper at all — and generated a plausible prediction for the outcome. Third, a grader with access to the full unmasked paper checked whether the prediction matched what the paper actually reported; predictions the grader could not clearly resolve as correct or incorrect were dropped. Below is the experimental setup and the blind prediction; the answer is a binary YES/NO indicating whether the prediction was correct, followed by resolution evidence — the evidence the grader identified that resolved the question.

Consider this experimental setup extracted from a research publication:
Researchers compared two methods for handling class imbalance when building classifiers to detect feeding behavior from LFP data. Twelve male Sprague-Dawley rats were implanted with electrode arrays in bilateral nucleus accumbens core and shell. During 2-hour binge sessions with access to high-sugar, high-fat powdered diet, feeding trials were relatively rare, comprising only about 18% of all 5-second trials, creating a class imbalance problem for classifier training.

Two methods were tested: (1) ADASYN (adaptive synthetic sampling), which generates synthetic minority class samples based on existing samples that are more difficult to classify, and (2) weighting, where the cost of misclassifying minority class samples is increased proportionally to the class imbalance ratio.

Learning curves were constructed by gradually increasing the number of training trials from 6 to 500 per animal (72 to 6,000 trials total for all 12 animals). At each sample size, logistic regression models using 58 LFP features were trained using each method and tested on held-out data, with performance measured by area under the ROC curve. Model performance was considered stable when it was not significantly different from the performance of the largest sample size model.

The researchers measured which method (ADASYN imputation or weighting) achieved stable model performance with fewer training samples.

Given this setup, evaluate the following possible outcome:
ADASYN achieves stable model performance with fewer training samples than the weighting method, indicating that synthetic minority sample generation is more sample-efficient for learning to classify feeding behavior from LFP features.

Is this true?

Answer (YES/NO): YES